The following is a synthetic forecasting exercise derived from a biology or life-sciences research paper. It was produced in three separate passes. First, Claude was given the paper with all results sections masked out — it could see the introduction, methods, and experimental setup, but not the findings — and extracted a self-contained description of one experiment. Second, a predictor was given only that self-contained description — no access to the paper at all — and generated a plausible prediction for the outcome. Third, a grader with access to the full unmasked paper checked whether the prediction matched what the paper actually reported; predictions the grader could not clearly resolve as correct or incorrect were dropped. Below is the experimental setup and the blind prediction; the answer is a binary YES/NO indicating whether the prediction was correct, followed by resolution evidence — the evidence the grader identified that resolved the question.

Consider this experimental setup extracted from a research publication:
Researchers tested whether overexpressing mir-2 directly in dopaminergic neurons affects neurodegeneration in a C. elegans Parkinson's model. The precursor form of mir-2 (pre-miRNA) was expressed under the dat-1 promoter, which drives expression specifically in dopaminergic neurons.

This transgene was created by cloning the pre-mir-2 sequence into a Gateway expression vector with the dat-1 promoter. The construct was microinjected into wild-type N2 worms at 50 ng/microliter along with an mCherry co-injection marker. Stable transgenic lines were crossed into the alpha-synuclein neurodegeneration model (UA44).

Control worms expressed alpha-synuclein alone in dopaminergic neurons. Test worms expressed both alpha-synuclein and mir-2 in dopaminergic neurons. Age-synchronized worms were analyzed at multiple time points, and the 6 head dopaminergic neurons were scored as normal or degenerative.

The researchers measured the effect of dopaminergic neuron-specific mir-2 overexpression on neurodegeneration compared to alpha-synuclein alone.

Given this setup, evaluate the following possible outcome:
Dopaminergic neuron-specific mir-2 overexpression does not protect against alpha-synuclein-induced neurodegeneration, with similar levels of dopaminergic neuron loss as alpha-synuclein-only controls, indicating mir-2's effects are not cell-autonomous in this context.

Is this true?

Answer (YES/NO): NO